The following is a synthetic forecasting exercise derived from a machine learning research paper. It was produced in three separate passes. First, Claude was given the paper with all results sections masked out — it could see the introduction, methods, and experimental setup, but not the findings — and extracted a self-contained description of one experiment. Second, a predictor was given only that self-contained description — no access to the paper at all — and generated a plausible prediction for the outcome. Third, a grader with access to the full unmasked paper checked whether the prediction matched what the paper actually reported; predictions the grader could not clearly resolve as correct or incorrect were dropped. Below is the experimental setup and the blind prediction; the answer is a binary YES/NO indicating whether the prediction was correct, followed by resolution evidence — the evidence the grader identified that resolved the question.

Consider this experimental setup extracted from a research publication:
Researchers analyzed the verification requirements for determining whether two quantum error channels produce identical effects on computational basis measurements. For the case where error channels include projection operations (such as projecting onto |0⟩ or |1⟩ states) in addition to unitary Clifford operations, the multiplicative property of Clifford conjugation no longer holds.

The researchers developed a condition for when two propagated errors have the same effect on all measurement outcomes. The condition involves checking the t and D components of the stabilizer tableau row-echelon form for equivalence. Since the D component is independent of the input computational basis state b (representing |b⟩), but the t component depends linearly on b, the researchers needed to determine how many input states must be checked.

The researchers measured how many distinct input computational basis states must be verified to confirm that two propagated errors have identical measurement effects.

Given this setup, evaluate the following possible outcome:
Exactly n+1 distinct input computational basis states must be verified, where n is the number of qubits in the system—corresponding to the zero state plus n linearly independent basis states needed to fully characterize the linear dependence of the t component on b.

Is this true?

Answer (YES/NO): NO